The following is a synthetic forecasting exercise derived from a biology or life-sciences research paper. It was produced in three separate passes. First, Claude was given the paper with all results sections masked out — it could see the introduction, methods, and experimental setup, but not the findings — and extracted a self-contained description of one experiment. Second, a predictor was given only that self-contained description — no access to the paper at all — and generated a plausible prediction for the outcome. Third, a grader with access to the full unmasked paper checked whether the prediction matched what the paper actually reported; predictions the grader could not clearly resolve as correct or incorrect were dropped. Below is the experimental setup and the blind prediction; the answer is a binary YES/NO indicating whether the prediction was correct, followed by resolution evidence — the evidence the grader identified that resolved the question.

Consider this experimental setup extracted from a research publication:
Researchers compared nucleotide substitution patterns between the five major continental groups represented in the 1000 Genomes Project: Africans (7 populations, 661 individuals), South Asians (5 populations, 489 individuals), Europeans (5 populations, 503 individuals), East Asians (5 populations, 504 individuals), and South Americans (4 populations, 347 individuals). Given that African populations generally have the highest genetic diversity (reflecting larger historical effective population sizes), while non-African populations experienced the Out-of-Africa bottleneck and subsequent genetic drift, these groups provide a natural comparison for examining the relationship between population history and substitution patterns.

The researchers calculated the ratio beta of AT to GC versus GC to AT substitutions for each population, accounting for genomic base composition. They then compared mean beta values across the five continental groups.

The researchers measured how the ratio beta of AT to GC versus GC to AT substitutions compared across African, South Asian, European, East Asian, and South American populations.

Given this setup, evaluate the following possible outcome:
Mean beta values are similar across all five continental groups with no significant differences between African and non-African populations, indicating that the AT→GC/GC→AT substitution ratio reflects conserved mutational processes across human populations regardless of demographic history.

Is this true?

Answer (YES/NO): NO